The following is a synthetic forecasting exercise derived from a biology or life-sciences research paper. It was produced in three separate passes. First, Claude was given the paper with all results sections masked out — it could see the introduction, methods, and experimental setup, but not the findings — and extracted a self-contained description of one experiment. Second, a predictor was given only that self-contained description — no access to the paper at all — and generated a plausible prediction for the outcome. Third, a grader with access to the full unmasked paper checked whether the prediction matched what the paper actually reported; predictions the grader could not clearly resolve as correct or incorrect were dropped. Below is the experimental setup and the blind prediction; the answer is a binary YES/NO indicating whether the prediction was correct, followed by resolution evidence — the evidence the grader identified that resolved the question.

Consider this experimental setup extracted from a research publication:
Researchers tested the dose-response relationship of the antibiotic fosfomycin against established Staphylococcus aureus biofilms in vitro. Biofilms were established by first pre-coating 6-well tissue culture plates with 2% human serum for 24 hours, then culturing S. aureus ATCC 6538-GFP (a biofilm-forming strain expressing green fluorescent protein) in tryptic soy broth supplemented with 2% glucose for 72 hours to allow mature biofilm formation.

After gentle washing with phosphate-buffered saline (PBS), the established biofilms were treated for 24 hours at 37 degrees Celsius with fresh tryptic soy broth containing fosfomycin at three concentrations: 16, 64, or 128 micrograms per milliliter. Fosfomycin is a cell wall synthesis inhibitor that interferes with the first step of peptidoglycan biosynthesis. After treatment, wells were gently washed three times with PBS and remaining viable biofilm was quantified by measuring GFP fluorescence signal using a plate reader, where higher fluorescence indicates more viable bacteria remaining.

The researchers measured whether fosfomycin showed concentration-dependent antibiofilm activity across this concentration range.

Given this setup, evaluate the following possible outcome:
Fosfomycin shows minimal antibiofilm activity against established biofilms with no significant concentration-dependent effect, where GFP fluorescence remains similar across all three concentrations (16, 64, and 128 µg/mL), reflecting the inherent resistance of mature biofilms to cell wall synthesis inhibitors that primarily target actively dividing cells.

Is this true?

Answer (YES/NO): NO